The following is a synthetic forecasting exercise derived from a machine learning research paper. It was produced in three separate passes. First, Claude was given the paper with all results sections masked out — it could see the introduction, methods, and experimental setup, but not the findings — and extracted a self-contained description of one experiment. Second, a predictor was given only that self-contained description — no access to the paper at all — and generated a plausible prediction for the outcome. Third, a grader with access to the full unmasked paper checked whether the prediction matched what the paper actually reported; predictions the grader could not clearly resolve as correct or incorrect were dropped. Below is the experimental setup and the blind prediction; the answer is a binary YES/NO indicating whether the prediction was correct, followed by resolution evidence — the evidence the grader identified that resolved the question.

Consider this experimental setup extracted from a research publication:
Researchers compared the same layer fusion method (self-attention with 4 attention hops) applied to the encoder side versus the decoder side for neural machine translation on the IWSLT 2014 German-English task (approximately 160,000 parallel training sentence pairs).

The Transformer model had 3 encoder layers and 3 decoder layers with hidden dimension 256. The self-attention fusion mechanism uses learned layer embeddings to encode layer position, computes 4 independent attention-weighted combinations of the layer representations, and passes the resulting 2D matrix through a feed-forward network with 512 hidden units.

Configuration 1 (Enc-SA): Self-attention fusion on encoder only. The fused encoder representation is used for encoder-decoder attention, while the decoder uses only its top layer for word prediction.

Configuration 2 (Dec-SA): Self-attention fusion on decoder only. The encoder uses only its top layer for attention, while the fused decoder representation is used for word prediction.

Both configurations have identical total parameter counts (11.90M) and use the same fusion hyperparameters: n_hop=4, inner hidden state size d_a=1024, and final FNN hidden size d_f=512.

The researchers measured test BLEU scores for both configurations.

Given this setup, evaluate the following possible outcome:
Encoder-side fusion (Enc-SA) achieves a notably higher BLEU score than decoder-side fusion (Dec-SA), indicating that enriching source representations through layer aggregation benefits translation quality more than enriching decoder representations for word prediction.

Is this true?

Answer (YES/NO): NO